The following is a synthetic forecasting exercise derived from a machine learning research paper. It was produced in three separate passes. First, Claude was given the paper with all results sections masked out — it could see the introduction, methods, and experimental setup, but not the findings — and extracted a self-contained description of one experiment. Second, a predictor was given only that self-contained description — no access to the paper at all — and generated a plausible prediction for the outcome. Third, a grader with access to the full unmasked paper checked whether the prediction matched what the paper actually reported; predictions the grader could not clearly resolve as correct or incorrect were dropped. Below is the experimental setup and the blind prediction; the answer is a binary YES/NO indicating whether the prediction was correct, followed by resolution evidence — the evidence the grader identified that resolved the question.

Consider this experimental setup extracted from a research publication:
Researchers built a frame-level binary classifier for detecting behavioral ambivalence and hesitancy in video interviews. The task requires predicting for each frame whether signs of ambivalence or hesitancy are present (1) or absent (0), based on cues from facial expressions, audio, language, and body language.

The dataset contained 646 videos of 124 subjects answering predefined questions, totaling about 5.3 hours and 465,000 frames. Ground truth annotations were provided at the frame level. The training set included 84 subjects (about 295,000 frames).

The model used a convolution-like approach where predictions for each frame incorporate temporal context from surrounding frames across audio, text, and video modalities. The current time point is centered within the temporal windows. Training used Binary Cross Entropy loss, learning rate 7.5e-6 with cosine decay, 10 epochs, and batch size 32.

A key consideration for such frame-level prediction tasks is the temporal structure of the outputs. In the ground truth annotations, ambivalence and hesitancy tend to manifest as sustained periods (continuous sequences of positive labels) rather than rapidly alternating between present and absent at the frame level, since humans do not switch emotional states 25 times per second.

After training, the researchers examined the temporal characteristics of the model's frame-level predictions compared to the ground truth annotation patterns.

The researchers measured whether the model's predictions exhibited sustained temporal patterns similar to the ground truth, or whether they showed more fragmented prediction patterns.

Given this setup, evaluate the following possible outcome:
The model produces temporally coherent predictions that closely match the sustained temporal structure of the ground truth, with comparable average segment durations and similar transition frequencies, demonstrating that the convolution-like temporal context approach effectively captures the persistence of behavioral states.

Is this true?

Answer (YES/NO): NO